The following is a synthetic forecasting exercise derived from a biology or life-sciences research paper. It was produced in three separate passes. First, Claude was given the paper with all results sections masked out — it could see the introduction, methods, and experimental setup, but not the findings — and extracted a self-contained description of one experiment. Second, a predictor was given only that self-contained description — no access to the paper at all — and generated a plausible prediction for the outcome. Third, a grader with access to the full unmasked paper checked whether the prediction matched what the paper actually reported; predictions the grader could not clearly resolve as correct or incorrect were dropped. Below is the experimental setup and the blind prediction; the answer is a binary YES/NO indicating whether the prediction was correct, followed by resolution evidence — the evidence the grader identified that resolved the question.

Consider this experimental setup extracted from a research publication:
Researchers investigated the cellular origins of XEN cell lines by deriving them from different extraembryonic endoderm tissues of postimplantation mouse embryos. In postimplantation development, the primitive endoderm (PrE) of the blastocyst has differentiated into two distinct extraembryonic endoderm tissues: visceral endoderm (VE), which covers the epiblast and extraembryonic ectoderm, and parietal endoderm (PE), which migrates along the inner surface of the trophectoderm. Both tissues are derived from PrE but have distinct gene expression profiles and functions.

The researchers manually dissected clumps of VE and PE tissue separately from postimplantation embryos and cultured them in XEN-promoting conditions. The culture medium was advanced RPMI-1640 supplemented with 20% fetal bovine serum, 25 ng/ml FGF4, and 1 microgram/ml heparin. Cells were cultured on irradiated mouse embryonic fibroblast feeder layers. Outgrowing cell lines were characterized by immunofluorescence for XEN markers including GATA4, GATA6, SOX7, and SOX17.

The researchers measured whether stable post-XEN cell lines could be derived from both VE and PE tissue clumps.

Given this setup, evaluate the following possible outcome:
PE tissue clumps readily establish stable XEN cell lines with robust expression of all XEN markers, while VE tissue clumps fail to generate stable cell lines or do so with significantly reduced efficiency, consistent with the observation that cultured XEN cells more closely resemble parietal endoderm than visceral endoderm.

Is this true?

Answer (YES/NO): NO